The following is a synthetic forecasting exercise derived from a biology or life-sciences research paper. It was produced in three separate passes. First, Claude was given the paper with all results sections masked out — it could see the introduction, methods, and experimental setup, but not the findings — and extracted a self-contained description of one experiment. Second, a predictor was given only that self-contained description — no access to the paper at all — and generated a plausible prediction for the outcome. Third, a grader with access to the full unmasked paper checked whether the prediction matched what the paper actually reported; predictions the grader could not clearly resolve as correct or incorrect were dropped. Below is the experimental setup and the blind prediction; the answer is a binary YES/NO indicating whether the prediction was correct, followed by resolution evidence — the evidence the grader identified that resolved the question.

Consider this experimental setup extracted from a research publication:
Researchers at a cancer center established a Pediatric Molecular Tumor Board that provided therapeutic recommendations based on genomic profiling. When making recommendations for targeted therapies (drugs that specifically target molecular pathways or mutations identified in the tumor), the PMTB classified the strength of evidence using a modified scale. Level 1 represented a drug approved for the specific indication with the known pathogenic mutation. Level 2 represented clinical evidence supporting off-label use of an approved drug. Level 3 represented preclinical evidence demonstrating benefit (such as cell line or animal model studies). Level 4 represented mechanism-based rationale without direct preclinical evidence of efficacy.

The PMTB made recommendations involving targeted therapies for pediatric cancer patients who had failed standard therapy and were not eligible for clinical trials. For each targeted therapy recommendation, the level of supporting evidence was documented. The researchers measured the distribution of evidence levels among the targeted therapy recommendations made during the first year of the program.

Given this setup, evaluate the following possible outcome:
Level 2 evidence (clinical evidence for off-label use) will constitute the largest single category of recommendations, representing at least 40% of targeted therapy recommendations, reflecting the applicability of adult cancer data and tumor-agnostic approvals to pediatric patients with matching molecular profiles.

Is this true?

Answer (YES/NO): NO